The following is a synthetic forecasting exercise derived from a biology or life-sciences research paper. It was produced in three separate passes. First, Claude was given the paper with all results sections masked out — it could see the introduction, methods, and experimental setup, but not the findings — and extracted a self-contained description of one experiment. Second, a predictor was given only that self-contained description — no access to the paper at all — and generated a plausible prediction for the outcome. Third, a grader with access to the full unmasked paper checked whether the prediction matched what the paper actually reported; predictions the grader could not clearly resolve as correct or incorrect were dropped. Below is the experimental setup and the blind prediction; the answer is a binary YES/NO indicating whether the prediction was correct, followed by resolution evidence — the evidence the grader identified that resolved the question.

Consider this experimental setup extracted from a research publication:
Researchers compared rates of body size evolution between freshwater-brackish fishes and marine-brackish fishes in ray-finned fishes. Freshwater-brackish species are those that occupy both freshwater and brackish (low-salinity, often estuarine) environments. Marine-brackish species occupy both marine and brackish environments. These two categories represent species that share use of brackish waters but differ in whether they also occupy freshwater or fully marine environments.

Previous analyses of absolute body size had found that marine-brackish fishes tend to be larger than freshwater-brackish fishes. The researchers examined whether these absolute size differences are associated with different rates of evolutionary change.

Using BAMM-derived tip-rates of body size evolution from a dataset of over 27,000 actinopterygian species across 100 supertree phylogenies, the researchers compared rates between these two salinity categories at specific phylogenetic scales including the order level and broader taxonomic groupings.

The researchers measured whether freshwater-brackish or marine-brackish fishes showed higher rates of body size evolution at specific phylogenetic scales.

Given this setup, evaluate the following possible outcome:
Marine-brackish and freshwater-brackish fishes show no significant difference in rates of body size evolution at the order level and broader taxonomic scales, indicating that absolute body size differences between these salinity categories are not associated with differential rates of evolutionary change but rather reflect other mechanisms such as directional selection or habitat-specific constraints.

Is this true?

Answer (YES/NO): NO